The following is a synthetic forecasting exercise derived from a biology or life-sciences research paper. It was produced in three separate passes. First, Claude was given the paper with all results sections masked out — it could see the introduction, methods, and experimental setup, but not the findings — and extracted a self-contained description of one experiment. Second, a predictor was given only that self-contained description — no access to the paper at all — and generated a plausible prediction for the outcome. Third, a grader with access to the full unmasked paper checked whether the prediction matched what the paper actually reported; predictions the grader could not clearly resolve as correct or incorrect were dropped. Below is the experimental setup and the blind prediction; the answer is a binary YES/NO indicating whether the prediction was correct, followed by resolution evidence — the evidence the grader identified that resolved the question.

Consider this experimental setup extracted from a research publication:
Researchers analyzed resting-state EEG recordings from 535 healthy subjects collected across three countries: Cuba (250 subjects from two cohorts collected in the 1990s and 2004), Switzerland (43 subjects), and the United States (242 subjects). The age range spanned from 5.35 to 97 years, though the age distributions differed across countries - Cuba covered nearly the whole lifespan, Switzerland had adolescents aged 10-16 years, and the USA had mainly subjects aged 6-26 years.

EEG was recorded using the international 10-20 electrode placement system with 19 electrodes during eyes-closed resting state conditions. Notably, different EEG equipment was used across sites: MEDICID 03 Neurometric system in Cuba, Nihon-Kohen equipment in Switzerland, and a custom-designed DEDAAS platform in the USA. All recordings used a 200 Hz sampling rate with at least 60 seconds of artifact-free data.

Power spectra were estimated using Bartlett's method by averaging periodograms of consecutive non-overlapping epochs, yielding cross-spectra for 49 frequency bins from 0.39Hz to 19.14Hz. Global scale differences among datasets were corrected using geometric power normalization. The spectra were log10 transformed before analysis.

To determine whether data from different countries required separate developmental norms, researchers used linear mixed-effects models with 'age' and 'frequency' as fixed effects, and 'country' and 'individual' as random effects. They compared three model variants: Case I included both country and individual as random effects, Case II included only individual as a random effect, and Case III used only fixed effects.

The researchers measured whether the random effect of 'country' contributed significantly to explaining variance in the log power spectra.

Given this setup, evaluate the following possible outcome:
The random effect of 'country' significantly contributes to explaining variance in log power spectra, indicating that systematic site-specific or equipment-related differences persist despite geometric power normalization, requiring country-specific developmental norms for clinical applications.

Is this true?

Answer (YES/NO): NO